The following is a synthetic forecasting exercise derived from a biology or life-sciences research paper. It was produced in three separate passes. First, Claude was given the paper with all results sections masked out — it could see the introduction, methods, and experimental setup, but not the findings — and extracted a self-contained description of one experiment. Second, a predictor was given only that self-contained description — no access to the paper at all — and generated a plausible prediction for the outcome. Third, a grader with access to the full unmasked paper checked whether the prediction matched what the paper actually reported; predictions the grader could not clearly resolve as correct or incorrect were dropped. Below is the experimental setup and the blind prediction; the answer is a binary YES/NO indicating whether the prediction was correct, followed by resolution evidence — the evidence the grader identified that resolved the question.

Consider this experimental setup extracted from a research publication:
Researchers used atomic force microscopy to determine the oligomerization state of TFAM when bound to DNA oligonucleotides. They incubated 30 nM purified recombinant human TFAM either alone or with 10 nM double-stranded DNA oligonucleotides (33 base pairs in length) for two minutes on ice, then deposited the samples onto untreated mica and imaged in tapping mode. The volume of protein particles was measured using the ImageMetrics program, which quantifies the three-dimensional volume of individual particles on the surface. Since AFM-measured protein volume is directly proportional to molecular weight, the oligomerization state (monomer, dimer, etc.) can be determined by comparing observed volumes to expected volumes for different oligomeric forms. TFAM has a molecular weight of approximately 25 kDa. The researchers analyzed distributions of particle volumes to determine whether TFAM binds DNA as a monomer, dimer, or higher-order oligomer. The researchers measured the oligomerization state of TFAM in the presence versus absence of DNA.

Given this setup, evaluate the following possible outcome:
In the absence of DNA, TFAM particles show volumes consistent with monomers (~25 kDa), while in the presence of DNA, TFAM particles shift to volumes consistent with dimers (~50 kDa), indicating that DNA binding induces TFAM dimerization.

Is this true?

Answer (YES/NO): NO